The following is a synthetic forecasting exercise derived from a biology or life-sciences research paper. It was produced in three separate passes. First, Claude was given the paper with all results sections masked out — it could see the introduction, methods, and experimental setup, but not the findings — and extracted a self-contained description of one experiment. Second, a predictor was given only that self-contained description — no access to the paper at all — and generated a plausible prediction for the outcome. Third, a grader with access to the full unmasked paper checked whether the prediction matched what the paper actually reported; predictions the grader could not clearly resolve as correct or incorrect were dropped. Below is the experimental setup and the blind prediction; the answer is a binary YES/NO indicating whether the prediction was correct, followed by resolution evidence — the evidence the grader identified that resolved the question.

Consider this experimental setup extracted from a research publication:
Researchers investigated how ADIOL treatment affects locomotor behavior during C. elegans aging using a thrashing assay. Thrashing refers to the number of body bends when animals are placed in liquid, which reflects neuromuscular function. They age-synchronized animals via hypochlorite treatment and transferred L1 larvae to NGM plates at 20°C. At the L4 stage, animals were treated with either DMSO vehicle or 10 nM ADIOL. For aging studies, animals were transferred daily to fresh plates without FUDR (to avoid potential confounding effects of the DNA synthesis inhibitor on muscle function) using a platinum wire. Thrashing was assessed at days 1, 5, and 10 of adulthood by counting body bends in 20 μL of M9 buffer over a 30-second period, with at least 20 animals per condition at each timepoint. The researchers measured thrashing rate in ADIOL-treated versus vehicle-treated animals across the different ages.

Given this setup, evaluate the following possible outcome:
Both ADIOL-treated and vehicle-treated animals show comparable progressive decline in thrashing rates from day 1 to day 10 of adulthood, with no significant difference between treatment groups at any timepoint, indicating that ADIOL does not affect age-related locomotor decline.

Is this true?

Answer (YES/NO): NO